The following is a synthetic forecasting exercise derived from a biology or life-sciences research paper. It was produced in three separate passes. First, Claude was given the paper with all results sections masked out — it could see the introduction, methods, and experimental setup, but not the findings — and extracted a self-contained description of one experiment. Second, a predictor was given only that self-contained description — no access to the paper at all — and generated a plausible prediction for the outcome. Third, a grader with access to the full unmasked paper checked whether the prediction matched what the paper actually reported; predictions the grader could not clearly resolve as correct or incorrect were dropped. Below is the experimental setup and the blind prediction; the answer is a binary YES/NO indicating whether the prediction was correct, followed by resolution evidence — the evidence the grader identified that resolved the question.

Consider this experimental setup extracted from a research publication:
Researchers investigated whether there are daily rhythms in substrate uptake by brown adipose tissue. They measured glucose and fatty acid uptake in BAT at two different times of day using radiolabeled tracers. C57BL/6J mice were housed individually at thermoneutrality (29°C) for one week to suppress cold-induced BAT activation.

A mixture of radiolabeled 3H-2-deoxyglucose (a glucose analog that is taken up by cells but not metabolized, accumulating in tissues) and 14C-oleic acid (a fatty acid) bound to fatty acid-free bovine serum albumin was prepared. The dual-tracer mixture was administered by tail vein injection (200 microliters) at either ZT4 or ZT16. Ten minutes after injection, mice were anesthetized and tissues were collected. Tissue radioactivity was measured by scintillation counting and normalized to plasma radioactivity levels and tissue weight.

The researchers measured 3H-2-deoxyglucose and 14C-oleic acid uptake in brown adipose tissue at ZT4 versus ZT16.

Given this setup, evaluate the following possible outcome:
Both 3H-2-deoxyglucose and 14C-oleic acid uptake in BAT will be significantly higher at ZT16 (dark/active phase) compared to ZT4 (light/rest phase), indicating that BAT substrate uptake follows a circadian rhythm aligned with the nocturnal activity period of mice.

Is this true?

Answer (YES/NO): YES